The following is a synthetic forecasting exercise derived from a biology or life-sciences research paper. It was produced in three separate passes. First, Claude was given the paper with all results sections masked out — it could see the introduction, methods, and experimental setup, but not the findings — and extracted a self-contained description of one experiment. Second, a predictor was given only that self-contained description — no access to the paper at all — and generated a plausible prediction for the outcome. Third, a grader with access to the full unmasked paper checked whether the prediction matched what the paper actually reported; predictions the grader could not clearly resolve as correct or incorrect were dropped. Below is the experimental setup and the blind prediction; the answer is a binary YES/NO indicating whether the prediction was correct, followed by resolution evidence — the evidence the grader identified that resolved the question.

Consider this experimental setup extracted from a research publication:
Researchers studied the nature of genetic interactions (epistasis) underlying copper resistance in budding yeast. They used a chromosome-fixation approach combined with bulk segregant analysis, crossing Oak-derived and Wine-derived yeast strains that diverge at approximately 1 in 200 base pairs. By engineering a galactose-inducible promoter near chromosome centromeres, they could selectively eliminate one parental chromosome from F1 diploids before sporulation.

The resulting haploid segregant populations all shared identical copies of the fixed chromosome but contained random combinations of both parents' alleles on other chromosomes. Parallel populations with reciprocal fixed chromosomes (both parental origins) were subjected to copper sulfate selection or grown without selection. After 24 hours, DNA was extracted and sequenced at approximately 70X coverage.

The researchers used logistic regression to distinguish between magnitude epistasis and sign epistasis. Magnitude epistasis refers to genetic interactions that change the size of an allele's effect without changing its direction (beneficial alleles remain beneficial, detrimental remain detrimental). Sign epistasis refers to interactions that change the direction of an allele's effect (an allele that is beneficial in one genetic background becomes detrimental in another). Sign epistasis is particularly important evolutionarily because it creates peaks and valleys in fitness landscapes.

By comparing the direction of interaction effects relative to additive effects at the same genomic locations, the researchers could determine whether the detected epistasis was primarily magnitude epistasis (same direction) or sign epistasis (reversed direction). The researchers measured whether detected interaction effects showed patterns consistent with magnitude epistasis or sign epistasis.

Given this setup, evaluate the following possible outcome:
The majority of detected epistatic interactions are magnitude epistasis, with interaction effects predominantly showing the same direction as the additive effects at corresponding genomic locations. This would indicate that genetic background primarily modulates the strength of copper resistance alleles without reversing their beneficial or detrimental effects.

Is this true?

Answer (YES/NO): YES